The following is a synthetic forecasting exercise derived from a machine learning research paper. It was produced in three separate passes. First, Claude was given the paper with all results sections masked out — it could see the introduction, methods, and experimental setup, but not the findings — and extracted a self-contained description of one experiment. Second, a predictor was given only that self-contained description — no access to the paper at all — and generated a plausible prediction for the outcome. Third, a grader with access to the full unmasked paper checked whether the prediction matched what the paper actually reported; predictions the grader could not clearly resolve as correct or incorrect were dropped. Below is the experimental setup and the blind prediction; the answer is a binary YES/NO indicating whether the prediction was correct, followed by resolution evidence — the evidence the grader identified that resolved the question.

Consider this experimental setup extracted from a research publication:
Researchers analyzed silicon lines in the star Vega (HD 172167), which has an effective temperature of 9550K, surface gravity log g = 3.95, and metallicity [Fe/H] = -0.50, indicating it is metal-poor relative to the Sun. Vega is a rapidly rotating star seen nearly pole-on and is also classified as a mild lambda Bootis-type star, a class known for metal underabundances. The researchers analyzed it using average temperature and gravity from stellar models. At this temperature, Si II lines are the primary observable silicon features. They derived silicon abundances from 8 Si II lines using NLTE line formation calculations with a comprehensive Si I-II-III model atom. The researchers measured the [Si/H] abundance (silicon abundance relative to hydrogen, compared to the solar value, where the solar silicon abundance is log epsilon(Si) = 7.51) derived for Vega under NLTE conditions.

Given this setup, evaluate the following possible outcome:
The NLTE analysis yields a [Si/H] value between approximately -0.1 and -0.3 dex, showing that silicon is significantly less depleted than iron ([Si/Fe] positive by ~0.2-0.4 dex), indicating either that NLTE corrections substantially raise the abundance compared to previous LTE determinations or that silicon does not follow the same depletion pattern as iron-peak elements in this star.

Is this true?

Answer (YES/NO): NO